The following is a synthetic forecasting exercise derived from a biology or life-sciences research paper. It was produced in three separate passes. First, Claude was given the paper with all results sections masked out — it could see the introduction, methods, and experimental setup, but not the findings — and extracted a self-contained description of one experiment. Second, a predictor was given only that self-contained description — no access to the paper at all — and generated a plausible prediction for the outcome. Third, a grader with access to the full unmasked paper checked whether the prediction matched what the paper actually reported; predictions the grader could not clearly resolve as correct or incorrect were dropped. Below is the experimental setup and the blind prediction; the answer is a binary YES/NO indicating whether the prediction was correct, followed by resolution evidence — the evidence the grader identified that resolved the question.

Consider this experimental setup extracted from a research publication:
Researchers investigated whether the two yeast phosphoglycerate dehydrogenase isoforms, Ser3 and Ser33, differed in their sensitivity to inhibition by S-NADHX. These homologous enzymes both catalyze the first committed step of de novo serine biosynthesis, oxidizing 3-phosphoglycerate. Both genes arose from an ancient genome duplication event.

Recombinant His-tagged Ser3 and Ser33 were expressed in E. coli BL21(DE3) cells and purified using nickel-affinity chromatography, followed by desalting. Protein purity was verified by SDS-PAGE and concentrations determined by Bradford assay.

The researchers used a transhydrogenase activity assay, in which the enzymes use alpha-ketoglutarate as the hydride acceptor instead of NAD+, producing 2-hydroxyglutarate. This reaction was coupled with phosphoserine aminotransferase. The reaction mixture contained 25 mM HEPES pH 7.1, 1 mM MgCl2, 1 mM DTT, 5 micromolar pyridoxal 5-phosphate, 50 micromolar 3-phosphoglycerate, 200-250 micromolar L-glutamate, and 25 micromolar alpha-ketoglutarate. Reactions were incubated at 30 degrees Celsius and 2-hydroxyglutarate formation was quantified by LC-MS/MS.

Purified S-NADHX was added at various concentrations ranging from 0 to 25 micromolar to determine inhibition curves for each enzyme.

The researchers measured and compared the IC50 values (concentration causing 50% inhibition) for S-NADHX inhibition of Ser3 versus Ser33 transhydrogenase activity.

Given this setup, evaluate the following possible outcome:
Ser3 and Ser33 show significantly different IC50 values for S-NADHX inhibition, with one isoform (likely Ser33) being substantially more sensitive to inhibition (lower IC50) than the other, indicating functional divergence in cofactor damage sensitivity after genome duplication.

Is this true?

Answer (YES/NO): NO